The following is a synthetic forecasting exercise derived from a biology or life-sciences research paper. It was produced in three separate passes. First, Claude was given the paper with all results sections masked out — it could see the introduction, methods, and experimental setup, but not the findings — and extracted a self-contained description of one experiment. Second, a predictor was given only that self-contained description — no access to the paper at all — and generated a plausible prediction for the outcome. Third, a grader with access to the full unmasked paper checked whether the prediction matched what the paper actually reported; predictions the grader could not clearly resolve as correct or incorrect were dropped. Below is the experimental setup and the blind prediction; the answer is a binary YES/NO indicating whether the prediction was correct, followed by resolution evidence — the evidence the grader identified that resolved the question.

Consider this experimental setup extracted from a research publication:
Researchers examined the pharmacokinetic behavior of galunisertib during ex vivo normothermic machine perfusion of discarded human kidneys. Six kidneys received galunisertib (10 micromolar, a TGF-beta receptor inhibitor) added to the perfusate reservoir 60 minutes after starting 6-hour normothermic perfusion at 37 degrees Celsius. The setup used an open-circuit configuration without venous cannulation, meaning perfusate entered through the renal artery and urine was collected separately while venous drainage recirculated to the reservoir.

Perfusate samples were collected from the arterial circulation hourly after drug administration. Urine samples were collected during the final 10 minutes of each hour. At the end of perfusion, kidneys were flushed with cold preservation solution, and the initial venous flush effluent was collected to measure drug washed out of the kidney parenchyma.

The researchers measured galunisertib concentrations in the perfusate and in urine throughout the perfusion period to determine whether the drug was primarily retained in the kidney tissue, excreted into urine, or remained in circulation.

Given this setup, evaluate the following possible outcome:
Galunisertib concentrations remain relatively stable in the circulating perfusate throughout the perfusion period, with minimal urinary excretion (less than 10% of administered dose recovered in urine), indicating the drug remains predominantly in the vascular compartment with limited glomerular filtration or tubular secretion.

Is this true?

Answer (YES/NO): NO